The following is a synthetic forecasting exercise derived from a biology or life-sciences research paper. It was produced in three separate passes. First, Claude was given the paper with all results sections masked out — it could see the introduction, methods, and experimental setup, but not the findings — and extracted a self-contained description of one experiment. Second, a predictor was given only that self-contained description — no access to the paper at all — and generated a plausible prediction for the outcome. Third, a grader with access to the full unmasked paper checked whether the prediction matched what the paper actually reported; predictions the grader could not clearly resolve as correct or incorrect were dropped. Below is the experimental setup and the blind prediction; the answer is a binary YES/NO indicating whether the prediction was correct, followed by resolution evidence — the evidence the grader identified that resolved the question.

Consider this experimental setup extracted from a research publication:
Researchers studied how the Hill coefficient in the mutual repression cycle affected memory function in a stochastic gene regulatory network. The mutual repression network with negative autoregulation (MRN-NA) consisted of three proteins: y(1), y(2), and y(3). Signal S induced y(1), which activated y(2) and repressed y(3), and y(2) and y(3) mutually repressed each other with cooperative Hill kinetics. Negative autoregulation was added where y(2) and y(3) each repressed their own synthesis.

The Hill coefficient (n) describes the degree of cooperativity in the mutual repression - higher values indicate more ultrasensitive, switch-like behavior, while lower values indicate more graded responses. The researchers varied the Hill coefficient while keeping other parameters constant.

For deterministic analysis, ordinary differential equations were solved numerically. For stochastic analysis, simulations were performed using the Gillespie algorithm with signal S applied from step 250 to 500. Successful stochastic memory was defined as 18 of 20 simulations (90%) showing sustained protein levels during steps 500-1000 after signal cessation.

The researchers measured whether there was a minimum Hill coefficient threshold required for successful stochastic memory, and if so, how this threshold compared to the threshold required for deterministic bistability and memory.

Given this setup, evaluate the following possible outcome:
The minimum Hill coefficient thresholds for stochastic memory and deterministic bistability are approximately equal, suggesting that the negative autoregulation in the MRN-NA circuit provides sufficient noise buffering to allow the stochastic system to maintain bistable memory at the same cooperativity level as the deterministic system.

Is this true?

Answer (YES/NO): NO